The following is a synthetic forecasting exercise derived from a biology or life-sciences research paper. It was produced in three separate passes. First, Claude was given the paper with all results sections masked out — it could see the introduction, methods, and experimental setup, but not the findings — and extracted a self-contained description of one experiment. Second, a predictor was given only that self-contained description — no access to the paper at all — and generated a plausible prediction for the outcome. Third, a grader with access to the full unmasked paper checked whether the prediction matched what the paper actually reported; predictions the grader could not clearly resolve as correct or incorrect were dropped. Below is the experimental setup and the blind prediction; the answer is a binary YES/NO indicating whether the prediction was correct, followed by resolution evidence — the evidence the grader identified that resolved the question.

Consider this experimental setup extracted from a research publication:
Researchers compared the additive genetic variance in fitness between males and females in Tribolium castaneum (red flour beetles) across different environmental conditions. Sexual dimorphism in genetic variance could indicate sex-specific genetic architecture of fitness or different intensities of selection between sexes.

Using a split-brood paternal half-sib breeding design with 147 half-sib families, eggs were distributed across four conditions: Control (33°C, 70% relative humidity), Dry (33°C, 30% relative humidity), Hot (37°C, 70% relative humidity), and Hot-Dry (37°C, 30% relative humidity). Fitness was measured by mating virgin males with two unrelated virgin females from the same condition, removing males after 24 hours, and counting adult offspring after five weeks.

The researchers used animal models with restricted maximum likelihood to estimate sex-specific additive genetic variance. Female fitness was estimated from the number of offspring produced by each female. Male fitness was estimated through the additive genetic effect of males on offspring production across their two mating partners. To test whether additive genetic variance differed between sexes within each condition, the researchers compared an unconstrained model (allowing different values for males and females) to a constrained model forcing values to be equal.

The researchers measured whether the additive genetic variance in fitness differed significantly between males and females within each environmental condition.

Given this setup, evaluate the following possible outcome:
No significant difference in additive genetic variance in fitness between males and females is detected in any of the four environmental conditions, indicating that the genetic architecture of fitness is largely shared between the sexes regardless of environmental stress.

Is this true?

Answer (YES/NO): NO